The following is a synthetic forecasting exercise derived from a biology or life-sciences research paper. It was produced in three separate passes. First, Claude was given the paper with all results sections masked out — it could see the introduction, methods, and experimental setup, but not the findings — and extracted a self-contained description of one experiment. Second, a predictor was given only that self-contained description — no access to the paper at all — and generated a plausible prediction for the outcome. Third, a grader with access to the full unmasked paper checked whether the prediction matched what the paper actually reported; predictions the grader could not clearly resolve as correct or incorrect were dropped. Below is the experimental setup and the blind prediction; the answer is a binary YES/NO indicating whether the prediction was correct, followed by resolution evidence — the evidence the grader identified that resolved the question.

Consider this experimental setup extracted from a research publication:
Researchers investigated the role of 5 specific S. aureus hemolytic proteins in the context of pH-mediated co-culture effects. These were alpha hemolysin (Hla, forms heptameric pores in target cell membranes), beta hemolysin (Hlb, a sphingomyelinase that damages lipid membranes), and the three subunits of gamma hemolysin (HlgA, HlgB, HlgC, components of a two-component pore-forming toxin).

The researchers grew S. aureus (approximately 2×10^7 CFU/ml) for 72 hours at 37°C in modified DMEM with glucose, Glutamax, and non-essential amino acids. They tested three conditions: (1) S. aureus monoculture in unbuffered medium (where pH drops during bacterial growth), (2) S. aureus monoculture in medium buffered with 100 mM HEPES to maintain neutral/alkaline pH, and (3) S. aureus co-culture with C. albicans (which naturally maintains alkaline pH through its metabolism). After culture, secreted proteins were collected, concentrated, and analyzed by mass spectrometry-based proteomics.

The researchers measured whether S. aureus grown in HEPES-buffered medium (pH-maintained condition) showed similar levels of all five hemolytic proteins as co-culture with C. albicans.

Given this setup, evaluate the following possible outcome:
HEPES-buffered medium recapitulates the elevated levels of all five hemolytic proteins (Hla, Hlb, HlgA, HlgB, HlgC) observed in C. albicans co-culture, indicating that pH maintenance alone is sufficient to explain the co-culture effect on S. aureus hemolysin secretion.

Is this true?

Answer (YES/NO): YES